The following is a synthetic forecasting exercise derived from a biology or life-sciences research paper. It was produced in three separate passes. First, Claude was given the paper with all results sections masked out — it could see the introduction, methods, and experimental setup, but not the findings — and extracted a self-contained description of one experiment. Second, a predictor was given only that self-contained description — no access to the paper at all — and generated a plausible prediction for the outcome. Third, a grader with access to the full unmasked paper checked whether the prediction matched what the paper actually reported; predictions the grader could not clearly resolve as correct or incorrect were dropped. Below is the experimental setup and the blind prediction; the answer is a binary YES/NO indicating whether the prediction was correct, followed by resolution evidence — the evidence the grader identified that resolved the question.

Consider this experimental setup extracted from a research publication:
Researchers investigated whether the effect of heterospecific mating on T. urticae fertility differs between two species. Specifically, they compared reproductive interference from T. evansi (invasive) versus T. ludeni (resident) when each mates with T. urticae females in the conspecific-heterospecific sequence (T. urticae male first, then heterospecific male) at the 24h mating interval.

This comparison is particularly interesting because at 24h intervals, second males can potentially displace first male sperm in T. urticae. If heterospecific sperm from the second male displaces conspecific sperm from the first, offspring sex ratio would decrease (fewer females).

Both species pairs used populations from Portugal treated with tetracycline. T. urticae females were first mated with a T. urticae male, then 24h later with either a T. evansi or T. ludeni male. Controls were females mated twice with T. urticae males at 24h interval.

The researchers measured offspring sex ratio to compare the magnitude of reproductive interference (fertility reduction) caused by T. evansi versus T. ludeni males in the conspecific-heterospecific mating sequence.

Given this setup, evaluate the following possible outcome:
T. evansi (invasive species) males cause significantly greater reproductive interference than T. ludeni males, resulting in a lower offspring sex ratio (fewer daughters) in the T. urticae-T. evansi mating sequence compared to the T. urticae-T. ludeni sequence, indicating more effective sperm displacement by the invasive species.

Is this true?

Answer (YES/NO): YES